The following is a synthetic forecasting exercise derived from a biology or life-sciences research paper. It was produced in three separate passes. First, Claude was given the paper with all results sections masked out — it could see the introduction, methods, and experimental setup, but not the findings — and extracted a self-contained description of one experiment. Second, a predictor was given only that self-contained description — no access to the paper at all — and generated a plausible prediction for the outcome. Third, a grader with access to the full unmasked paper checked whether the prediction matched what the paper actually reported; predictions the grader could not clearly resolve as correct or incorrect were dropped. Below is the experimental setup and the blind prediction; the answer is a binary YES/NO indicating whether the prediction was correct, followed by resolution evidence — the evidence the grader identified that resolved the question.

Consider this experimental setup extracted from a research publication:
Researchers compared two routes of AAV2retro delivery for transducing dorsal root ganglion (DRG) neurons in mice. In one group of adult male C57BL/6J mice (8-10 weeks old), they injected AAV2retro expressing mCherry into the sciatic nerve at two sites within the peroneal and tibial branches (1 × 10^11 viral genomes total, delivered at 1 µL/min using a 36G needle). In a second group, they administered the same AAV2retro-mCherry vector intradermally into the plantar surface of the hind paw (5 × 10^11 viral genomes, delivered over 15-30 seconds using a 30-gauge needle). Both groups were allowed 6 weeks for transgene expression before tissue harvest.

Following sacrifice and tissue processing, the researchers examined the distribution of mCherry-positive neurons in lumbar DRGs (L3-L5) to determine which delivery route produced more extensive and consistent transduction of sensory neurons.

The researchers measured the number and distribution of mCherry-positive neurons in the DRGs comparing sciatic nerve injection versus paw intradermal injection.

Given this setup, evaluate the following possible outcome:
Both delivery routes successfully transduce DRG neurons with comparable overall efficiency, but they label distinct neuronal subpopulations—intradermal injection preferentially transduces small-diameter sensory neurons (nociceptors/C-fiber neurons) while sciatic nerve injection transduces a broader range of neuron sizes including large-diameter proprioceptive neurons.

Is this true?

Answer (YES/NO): NO